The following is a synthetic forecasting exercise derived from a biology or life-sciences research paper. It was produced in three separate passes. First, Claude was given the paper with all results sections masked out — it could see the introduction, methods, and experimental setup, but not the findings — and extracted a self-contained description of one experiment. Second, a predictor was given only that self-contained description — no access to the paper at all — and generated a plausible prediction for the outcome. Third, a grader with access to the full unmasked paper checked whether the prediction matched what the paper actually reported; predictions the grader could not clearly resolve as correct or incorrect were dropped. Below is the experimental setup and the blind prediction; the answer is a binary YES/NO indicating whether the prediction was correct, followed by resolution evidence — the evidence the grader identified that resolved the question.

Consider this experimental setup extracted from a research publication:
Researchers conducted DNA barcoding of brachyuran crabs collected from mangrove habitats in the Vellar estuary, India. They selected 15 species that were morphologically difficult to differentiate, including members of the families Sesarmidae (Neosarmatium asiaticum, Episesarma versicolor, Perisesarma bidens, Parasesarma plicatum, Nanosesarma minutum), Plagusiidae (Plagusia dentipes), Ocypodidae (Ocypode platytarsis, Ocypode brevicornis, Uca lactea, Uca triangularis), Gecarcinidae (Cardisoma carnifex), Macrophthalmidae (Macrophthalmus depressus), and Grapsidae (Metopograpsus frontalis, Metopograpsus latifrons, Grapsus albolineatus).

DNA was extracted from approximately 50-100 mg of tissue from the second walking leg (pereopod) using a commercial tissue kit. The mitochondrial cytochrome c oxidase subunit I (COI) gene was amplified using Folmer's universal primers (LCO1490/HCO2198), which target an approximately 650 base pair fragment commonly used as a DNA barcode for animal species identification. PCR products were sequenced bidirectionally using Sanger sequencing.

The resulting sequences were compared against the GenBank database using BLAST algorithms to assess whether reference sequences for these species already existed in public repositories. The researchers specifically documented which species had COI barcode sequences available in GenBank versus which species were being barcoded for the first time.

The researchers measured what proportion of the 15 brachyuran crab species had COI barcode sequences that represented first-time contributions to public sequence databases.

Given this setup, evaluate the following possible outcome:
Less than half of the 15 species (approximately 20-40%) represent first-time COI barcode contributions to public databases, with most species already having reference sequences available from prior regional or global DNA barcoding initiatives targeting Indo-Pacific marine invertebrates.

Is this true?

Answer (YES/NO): YES